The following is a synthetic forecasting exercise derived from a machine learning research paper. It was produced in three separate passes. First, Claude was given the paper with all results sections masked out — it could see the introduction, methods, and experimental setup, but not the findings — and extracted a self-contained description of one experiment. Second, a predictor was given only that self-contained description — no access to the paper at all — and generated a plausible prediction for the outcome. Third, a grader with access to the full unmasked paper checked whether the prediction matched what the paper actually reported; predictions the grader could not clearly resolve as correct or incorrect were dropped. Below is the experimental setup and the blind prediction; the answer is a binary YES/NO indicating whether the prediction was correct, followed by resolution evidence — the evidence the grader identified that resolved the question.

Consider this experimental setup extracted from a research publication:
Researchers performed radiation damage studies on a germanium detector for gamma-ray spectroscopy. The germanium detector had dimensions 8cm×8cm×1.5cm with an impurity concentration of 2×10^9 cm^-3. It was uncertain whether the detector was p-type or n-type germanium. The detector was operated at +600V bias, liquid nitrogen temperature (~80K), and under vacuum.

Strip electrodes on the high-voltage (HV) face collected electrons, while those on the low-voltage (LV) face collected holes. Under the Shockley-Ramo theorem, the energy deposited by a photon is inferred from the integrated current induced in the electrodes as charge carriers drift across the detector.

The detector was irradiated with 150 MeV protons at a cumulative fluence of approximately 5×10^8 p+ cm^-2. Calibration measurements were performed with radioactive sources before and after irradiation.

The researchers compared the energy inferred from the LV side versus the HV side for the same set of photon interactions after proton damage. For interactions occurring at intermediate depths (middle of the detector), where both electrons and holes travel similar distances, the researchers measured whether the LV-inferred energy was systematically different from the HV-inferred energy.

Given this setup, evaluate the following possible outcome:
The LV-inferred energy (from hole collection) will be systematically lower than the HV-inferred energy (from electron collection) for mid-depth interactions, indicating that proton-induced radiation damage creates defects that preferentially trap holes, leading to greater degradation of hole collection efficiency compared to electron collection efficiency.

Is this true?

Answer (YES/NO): YES